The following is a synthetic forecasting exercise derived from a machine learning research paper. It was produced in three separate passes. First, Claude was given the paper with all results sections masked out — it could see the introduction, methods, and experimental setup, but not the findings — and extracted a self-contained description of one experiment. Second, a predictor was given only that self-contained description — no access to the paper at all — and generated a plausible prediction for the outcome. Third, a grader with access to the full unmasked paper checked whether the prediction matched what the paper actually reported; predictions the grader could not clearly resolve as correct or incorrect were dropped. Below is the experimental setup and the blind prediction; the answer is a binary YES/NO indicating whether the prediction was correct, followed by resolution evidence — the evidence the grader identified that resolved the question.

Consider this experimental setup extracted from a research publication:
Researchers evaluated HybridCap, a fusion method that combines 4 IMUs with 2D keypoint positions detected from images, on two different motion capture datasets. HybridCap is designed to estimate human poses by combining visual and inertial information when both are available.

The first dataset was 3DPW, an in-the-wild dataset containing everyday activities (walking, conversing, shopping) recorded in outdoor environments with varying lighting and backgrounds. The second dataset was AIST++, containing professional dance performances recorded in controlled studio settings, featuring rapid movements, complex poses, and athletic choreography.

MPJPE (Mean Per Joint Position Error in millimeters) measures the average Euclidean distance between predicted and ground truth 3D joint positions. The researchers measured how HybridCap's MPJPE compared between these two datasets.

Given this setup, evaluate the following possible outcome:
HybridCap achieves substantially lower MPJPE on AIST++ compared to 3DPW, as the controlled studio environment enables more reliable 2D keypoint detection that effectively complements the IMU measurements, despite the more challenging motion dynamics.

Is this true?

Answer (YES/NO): YES